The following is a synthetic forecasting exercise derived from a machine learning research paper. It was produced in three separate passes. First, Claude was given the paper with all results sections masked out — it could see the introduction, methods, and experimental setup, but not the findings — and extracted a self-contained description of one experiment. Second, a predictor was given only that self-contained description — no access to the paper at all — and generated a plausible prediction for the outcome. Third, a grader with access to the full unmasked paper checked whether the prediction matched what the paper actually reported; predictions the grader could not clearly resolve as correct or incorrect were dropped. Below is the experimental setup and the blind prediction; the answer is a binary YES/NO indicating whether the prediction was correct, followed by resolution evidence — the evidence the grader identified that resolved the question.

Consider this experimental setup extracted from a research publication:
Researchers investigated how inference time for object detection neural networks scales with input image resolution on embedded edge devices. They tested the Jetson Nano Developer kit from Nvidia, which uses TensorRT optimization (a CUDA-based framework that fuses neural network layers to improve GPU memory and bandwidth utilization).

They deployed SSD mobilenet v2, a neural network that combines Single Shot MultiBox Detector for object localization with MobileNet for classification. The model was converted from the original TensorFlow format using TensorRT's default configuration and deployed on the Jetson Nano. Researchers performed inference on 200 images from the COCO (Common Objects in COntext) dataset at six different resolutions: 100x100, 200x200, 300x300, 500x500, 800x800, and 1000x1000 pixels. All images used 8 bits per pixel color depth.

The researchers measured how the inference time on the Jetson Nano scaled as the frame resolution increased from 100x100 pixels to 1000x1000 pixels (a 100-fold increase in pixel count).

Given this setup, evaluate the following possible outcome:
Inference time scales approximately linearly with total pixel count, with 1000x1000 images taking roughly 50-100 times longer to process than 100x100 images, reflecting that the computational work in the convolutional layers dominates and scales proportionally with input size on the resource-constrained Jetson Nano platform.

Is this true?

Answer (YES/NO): NO